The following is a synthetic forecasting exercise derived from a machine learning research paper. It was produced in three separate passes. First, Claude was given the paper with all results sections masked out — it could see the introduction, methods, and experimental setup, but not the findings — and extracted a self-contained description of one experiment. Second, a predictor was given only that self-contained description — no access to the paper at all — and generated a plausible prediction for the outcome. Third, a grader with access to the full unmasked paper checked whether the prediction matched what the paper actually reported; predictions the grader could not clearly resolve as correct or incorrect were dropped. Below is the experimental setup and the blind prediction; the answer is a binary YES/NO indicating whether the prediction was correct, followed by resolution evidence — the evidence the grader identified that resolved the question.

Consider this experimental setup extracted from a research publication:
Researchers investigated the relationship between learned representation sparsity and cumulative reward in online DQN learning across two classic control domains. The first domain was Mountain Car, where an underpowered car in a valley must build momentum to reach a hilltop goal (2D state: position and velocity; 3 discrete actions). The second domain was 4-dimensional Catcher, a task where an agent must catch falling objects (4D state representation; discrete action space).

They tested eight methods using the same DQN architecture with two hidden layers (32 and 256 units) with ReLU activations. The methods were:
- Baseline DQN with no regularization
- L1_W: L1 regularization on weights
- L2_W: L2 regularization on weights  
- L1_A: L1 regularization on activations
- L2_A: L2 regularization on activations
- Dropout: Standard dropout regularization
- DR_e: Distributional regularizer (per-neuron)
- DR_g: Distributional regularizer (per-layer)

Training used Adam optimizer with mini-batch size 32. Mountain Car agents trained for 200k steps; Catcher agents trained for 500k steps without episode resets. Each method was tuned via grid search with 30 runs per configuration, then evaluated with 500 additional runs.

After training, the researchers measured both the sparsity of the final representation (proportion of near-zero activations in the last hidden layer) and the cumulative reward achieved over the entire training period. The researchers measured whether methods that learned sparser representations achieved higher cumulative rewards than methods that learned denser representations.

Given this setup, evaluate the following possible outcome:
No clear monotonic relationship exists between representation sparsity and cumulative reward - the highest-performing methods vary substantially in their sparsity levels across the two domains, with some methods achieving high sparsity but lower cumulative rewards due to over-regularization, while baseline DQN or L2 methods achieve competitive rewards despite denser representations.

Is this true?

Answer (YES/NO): NO